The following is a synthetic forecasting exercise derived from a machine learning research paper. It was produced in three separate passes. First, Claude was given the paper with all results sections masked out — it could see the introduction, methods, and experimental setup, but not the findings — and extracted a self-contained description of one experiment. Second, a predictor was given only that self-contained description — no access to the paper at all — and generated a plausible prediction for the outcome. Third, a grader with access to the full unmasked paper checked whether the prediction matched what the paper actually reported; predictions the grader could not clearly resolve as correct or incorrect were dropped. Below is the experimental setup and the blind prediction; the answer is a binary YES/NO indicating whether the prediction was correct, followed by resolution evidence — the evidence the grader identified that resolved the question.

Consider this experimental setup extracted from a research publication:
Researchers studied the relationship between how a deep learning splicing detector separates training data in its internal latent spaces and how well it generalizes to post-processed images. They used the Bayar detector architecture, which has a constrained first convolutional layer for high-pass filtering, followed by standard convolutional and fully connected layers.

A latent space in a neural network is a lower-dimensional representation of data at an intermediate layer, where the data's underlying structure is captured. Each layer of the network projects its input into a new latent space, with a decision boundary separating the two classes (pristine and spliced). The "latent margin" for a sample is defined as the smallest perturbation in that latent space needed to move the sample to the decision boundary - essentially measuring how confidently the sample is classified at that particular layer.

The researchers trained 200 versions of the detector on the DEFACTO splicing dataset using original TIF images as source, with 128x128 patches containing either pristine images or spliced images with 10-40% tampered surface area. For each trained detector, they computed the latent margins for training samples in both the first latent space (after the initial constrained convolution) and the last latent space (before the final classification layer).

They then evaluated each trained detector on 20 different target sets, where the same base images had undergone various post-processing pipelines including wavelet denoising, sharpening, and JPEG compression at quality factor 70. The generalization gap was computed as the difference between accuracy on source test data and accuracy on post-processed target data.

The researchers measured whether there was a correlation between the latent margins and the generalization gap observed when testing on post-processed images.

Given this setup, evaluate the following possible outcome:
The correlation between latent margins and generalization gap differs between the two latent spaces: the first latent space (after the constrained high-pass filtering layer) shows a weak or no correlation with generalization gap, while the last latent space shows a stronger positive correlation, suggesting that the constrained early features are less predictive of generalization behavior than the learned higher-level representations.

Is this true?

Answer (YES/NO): NO